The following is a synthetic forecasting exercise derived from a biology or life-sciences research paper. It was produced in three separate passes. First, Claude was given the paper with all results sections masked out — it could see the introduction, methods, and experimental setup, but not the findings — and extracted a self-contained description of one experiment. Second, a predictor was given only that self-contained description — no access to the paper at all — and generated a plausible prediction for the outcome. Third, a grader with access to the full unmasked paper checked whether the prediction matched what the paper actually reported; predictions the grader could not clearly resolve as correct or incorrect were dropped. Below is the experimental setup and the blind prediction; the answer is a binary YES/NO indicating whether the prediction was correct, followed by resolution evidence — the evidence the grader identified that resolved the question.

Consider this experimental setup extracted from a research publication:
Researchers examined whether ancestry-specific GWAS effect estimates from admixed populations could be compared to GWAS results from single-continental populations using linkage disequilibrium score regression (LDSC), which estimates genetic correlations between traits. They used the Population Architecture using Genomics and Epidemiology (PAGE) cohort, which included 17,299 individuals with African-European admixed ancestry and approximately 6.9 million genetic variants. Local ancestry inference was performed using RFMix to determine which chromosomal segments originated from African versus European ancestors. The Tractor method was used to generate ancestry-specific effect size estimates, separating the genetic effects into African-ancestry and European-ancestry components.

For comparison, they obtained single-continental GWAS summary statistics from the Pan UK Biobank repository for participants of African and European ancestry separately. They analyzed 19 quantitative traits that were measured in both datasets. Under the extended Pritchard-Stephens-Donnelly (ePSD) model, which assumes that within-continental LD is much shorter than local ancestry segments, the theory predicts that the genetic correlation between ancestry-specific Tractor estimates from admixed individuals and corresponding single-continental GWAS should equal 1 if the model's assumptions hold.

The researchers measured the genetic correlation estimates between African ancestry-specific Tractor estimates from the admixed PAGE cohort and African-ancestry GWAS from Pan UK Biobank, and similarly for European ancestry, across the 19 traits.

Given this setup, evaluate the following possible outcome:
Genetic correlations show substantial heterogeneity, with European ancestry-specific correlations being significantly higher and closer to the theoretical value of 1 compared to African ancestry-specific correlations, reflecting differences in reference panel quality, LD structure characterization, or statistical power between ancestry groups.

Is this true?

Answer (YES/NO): NO